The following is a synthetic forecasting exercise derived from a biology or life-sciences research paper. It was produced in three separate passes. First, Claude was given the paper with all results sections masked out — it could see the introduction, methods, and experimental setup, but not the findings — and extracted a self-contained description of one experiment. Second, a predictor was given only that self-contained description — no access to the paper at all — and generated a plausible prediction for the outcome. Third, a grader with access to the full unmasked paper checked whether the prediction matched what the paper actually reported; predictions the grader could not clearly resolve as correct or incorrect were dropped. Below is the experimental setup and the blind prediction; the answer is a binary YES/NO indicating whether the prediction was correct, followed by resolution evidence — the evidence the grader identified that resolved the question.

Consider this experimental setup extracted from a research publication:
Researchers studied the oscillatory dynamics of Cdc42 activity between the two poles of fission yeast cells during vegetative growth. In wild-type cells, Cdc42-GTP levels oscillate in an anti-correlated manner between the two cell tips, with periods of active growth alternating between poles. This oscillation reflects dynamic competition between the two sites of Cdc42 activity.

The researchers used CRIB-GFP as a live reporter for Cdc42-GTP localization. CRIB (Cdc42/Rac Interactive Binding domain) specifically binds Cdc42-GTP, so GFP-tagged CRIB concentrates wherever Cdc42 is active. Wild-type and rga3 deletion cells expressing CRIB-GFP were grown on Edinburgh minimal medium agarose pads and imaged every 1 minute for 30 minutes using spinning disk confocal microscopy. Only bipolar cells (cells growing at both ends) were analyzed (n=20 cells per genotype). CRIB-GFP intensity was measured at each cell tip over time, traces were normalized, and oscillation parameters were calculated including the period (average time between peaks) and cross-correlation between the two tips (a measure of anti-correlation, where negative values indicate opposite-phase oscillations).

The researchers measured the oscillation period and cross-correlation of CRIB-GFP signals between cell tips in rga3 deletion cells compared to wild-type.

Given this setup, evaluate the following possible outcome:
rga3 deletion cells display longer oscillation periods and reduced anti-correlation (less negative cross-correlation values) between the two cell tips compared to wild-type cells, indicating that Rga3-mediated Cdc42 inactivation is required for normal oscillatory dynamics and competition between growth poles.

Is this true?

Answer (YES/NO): NO